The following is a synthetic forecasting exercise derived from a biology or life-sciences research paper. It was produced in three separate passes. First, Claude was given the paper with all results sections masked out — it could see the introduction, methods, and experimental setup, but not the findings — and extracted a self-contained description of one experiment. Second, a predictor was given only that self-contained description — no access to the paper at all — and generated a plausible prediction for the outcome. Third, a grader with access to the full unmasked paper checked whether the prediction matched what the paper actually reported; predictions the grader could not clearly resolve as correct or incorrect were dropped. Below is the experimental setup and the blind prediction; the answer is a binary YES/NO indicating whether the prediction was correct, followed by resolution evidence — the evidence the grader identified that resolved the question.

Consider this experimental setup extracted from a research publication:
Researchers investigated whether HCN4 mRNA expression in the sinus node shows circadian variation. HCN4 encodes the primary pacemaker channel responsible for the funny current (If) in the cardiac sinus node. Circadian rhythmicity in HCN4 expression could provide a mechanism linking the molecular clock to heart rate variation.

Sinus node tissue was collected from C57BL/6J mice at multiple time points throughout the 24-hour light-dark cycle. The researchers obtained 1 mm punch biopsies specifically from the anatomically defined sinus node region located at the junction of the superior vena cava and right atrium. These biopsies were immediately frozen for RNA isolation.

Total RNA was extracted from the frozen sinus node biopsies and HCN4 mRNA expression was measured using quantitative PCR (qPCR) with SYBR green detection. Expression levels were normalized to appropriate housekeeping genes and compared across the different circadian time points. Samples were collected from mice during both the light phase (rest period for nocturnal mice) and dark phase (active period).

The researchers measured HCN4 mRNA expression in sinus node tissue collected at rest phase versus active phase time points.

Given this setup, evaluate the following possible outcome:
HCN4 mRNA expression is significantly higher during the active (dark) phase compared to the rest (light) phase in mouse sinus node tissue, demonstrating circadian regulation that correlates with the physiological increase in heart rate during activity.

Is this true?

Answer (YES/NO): NO